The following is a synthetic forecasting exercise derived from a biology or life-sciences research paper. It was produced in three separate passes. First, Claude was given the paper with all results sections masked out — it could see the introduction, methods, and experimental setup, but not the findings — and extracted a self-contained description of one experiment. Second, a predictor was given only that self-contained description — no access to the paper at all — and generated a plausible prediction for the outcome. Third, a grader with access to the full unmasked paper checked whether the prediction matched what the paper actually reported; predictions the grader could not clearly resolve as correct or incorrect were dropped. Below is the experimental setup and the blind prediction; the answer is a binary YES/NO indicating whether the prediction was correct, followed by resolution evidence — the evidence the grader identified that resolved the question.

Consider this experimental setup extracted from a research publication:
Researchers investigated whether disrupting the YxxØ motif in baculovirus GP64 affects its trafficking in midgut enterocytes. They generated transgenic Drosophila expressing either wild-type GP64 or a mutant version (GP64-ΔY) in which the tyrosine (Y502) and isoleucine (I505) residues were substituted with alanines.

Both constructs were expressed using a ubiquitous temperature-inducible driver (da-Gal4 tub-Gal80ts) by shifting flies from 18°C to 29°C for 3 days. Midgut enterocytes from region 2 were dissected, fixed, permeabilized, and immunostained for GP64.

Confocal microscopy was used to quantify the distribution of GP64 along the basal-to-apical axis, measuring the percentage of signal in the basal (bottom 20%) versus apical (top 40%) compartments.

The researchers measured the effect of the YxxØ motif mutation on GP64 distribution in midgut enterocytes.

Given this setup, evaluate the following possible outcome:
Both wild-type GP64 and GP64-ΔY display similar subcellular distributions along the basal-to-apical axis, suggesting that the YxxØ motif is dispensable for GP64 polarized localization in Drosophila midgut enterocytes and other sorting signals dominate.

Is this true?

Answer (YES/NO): NO